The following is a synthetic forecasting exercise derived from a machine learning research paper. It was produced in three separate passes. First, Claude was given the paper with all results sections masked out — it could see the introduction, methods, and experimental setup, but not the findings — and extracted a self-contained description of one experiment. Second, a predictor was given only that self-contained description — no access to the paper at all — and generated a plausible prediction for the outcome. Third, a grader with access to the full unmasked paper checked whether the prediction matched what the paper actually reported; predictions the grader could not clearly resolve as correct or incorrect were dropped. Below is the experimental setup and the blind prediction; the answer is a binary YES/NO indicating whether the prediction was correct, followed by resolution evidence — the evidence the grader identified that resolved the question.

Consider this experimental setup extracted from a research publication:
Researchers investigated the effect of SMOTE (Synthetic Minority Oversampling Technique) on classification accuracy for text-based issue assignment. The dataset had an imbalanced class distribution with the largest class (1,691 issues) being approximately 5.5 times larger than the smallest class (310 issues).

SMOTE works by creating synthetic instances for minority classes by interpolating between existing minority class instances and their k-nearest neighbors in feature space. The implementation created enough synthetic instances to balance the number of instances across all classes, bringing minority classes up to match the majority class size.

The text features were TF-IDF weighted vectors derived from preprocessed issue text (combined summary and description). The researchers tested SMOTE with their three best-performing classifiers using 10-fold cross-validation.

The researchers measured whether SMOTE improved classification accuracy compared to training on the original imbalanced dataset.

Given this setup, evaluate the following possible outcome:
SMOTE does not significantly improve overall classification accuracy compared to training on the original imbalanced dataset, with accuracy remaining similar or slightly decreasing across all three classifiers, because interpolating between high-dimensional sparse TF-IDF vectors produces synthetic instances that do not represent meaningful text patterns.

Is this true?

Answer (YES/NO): YES